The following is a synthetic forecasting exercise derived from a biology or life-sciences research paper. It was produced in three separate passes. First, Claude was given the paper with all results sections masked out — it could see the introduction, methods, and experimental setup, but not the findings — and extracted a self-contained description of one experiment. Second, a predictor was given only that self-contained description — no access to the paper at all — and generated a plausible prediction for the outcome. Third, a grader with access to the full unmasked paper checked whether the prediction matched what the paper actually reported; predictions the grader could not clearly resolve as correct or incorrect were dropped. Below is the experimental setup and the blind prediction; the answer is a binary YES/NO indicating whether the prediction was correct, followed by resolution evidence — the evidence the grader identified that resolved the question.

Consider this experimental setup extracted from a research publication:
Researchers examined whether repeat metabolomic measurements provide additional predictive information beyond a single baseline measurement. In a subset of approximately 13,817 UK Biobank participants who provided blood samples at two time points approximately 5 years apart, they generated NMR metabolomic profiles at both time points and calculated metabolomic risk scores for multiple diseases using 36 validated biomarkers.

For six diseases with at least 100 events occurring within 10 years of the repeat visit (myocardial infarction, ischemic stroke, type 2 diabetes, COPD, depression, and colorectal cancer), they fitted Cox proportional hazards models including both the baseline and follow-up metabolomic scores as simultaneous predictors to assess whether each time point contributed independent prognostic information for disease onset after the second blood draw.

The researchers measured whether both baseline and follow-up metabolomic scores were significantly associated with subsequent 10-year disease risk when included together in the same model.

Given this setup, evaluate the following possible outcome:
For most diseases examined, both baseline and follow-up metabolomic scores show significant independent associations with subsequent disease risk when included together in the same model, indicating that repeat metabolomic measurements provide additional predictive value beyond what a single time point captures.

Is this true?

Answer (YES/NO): NO